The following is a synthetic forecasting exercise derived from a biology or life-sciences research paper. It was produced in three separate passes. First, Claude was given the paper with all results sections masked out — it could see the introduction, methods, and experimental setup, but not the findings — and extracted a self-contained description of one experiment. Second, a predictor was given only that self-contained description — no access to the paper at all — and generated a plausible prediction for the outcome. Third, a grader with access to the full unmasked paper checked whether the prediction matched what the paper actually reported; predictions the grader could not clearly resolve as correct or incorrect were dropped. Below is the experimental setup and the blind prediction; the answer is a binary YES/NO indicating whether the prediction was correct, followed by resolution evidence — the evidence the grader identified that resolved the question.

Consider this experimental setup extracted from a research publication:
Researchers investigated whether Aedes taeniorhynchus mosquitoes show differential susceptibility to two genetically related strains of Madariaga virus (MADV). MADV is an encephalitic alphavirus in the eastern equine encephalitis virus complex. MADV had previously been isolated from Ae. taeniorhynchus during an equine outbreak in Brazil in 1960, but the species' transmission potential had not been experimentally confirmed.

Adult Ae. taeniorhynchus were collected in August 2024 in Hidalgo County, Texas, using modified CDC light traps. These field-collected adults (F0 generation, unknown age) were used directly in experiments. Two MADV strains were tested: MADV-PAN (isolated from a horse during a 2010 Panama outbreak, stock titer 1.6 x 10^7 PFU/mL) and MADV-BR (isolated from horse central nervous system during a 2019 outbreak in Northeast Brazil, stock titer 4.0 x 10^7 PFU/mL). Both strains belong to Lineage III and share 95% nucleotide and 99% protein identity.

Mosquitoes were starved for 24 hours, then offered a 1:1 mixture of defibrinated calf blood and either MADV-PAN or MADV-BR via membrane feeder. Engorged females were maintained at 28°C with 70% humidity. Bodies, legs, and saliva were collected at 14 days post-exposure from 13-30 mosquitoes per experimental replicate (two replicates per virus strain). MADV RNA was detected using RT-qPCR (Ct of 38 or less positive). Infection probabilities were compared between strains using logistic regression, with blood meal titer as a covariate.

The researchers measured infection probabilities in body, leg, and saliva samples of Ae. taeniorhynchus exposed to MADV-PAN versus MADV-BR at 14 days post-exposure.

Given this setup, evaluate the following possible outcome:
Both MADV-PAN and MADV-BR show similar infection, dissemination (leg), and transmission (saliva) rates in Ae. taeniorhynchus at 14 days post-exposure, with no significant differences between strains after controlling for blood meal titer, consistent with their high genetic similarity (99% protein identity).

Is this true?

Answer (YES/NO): NO